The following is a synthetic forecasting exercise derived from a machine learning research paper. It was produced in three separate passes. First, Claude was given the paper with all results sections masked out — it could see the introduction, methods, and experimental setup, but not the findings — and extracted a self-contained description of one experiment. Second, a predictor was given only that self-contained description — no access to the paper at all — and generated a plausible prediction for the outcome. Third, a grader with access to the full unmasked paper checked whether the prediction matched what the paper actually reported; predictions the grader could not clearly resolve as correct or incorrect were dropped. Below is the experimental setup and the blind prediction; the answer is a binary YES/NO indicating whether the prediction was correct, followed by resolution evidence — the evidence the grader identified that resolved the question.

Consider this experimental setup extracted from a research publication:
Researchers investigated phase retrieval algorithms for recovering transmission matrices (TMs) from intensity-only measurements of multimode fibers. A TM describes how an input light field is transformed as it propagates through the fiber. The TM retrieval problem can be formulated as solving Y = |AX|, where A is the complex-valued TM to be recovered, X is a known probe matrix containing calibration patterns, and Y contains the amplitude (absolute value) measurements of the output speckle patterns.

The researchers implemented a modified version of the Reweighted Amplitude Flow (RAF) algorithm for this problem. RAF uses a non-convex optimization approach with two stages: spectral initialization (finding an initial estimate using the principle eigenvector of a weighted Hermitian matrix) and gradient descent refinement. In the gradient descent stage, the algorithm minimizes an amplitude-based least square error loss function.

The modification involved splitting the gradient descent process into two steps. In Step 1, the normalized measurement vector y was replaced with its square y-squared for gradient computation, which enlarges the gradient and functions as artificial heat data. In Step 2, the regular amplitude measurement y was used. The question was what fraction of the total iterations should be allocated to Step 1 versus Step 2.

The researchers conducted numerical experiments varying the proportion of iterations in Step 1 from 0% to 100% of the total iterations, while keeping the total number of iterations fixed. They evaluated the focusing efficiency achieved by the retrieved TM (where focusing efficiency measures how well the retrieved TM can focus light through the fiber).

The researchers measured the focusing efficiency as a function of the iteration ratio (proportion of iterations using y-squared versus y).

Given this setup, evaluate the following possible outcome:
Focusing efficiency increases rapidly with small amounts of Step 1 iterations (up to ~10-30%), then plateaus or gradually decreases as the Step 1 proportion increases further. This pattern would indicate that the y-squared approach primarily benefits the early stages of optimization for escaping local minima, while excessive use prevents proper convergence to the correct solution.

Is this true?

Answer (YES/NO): NO